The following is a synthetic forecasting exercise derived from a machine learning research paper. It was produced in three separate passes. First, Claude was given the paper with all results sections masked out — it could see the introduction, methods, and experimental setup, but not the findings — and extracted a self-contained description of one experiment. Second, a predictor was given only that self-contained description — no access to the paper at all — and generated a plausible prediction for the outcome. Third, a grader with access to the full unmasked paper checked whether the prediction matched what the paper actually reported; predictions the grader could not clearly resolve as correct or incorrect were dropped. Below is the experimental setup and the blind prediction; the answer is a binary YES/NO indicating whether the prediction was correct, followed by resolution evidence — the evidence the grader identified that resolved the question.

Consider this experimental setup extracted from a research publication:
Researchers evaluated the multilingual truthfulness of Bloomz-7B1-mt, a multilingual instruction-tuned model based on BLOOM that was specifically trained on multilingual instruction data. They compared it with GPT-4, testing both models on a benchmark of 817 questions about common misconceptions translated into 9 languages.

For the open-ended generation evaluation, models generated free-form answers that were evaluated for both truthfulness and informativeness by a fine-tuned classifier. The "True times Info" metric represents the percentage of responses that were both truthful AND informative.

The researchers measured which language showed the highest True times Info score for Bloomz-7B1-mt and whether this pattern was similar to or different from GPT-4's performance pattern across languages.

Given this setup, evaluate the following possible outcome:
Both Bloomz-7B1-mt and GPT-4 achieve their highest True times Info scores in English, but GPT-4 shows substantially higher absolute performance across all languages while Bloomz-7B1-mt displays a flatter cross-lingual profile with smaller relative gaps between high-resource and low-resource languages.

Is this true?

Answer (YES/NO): NO